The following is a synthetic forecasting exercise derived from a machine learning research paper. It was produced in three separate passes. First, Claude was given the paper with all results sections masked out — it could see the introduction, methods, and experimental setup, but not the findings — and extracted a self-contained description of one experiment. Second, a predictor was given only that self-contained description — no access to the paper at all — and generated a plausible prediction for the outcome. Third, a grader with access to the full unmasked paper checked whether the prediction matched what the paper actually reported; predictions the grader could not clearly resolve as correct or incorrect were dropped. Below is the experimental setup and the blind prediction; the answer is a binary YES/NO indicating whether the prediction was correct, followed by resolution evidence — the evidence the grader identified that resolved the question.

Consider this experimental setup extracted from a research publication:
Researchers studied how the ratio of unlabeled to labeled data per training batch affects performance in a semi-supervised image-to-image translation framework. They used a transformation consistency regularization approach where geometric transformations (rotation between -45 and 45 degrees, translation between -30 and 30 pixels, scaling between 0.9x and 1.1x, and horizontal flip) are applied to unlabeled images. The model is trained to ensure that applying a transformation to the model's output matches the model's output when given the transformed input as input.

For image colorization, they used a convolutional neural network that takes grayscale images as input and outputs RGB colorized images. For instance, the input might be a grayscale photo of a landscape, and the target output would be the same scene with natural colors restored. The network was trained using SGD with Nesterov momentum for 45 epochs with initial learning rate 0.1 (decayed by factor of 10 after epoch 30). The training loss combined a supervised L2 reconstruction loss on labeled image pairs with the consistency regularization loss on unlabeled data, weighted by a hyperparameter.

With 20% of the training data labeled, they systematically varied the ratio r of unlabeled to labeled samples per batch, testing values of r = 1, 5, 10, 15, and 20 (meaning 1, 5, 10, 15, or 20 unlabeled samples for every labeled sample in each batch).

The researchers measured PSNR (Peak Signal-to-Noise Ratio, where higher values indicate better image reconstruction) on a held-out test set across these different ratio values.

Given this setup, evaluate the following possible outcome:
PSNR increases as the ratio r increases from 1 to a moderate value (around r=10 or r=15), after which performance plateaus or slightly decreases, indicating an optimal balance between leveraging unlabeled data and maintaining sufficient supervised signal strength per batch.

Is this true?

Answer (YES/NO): YES